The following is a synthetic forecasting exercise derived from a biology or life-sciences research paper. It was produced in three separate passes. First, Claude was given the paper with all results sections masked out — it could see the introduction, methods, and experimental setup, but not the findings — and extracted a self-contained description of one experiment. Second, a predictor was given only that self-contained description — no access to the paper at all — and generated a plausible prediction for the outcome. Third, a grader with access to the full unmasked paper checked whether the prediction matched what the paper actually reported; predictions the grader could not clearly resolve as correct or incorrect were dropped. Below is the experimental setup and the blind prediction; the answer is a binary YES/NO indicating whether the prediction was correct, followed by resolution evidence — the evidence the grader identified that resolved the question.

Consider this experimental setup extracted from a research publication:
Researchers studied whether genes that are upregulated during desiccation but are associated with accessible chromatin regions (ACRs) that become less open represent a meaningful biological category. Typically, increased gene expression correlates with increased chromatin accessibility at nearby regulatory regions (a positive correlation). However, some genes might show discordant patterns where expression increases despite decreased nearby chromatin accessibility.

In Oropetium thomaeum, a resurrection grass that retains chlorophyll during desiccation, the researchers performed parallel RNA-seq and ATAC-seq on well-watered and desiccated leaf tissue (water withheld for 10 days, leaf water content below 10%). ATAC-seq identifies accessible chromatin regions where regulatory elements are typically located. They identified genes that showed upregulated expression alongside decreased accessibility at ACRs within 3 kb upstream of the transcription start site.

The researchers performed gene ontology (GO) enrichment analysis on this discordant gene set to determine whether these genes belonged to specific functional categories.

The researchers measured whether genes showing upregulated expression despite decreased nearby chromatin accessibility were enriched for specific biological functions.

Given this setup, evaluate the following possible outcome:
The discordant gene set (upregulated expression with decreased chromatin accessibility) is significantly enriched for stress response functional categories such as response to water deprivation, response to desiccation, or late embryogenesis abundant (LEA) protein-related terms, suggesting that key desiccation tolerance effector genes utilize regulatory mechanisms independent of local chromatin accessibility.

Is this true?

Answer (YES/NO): NO